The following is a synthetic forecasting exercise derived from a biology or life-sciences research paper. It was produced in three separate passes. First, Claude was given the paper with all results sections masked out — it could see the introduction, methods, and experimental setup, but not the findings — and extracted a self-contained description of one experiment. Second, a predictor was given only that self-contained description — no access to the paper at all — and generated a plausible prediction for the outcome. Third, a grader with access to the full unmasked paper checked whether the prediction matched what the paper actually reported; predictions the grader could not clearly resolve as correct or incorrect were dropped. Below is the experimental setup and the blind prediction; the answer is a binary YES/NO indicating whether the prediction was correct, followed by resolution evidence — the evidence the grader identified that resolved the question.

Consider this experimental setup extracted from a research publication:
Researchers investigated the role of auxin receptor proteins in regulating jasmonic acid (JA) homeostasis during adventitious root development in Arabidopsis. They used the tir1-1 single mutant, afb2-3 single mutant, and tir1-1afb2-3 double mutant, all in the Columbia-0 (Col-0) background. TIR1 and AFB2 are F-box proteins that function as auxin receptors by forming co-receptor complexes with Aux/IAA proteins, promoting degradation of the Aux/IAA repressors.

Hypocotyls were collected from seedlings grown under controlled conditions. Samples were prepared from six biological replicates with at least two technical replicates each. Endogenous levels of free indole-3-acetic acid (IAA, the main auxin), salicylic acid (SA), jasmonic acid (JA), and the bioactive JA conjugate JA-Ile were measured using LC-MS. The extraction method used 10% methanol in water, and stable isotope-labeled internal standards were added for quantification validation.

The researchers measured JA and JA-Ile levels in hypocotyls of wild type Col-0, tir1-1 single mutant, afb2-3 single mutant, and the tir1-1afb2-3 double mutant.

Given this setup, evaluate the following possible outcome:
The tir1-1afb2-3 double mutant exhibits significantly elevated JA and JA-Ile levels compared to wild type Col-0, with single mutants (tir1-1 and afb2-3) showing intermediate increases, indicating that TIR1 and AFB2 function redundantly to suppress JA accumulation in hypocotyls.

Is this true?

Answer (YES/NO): NO